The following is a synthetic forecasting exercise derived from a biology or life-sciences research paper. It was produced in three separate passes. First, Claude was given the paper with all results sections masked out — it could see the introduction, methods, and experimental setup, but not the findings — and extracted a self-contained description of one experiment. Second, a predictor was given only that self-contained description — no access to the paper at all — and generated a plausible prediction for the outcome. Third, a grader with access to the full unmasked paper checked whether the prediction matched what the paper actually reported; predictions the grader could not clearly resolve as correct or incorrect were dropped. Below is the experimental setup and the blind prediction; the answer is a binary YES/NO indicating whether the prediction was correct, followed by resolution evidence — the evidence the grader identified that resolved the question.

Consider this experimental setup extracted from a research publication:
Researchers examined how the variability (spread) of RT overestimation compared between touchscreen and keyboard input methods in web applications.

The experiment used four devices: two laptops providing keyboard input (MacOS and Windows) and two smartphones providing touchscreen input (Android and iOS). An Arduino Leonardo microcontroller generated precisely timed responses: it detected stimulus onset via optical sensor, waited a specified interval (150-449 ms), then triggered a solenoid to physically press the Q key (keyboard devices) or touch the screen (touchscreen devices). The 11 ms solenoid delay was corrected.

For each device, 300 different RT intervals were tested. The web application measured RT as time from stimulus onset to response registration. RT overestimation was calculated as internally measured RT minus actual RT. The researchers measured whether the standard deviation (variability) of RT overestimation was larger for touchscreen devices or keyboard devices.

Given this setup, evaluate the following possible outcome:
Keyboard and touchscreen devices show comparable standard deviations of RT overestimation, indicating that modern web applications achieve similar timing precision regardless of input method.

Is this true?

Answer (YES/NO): YES